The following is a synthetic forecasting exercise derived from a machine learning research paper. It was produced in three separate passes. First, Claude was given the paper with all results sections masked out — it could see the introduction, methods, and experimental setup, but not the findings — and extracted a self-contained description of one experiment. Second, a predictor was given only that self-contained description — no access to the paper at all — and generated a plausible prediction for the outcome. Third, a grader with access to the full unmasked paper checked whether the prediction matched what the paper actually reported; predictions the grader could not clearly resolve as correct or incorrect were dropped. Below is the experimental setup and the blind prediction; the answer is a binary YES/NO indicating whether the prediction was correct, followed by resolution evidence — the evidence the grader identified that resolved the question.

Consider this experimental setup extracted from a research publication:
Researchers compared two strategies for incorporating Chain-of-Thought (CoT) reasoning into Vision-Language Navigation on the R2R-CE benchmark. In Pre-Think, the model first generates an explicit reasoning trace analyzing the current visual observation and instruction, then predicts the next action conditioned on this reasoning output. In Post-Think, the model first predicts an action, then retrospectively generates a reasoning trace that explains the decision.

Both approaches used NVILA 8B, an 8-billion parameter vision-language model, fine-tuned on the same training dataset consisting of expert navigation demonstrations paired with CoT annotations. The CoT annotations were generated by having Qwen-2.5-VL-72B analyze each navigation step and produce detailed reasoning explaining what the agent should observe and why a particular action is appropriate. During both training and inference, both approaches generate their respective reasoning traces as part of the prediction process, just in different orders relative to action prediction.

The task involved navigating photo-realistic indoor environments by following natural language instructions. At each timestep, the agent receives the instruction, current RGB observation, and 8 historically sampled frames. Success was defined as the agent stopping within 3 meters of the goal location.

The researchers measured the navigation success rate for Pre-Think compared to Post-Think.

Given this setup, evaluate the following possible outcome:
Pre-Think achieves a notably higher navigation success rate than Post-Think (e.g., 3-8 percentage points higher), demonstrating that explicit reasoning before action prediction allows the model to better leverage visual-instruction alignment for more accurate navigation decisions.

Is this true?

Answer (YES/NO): NO